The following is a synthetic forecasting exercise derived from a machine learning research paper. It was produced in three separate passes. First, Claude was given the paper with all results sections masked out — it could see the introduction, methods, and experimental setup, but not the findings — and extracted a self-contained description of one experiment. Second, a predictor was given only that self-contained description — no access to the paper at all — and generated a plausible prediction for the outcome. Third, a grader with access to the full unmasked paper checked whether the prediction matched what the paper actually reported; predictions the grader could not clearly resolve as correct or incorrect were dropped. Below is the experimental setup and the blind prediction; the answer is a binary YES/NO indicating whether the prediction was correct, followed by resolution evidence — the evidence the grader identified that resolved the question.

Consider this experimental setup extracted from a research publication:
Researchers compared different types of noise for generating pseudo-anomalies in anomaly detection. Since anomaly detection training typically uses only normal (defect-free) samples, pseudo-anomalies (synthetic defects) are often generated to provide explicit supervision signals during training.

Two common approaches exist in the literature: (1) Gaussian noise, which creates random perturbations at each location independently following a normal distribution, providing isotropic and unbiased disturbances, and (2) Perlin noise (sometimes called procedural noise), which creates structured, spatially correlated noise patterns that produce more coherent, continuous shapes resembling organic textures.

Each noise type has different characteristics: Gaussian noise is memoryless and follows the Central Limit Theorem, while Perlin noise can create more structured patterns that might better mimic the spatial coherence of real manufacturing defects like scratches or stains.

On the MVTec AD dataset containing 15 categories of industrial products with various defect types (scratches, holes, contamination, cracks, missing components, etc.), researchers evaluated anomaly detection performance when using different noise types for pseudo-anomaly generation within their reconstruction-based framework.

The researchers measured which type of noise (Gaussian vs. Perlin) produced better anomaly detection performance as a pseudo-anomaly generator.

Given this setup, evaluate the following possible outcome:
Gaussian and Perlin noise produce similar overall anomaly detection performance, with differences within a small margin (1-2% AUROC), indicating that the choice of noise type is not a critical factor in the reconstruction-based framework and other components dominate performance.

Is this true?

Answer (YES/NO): NO